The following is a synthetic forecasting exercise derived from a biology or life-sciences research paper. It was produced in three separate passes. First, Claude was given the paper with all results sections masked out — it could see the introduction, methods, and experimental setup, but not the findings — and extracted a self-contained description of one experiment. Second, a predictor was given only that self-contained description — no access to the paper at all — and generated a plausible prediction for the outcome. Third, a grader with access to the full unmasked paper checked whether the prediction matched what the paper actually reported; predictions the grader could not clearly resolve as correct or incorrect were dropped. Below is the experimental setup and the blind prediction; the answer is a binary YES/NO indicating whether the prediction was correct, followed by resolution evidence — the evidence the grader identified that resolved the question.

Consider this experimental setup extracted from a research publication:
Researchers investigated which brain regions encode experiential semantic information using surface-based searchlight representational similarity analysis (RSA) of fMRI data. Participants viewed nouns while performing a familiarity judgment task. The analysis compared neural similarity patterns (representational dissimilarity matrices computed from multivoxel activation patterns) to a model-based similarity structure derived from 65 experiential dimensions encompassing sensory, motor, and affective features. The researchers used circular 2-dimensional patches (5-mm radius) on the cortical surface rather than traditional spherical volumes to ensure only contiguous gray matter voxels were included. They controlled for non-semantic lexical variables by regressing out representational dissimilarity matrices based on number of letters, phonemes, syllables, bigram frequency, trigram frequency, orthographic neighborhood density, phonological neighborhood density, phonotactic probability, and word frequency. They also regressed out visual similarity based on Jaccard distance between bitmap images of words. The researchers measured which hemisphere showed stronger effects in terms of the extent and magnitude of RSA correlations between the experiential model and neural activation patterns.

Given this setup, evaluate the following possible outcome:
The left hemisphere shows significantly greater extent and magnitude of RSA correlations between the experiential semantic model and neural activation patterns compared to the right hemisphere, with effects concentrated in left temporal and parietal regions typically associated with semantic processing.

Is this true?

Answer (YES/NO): NO